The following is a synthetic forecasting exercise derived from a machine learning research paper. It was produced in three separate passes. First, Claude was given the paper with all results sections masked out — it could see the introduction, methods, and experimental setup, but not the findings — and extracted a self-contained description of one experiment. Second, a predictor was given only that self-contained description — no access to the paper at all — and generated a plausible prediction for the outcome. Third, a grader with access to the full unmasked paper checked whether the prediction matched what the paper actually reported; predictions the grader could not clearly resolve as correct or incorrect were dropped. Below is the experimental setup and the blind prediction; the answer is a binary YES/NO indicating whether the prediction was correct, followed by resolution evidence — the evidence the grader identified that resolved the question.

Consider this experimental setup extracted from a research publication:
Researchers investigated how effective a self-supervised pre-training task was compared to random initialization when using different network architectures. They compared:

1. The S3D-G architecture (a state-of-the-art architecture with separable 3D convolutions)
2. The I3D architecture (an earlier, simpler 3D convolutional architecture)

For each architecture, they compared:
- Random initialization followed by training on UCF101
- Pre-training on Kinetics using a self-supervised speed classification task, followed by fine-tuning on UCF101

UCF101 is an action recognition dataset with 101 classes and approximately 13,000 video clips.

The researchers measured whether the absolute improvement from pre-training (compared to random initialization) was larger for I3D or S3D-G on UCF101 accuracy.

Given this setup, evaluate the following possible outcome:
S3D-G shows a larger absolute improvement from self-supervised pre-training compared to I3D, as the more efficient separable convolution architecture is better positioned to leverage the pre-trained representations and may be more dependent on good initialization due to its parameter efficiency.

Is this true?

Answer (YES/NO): NO